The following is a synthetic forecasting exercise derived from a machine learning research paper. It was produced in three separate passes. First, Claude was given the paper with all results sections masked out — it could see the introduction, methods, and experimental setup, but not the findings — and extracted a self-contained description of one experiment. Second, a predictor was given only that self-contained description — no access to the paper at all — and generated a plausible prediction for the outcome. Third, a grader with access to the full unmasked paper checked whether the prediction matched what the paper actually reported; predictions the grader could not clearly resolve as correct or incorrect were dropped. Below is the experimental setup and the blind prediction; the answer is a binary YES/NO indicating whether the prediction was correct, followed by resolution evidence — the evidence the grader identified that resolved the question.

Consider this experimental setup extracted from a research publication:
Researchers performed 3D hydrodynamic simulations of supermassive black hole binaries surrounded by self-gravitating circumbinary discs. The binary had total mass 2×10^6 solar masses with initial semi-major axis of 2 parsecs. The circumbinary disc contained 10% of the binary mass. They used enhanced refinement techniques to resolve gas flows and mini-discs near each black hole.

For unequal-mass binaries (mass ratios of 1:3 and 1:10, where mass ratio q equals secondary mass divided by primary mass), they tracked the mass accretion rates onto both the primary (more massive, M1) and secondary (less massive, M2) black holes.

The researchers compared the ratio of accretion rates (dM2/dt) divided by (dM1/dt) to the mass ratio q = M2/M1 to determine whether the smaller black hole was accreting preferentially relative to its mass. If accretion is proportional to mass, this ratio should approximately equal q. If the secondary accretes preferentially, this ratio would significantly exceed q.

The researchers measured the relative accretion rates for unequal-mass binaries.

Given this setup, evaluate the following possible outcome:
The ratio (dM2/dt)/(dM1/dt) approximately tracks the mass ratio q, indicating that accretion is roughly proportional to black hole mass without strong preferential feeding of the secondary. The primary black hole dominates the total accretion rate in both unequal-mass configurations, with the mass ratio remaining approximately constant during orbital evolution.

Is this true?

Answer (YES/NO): YES